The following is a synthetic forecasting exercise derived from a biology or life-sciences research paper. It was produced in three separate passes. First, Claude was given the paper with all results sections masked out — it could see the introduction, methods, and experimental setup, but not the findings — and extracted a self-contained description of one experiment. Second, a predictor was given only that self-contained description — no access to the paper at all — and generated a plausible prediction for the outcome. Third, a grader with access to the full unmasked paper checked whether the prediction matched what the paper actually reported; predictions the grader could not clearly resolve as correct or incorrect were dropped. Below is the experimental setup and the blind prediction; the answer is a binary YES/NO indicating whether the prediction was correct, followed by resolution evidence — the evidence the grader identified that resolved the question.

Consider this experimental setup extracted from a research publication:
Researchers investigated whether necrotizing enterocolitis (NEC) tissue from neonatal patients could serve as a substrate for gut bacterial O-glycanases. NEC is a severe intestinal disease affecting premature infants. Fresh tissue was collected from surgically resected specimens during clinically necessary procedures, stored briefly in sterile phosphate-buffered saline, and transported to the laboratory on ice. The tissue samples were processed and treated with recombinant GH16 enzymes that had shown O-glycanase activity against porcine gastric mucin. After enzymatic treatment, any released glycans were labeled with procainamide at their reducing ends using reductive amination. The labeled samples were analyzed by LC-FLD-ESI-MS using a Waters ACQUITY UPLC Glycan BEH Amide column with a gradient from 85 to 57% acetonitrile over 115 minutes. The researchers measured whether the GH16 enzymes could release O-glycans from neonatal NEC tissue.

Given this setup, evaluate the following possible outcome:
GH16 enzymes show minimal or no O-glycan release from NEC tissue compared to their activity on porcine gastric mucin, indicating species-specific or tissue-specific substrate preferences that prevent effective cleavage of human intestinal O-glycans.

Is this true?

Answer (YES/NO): NO